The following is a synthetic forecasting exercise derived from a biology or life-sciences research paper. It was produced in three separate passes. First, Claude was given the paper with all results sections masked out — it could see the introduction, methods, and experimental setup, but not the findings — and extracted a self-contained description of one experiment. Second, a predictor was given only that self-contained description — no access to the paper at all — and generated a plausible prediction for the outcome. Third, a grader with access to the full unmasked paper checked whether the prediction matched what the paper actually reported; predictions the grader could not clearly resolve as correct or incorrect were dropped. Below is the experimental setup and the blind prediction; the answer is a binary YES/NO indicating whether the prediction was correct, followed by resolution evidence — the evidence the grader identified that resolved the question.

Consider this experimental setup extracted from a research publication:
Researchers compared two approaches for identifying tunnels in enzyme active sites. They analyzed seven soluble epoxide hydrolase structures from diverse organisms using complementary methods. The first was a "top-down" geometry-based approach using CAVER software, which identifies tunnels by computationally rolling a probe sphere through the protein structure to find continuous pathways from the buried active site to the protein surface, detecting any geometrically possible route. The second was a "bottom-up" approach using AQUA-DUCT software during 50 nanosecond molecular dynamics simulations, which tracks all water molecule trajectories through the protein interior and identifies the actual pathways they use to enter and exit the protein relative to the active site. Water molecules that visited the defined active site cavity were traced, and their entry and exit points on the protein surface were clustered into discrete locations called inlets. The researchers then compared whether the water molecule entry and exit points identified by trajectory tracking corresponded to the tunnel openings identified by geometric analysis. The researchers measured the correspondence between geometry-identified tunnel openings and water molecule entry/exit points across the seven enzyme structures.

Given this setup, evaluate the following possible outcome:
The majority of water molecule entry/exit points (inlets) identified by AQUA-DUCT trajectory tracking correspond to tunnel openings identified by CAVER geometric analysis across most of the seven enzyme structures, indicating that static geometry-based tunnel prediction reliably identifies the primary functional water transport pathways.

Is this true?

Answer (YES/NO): NO